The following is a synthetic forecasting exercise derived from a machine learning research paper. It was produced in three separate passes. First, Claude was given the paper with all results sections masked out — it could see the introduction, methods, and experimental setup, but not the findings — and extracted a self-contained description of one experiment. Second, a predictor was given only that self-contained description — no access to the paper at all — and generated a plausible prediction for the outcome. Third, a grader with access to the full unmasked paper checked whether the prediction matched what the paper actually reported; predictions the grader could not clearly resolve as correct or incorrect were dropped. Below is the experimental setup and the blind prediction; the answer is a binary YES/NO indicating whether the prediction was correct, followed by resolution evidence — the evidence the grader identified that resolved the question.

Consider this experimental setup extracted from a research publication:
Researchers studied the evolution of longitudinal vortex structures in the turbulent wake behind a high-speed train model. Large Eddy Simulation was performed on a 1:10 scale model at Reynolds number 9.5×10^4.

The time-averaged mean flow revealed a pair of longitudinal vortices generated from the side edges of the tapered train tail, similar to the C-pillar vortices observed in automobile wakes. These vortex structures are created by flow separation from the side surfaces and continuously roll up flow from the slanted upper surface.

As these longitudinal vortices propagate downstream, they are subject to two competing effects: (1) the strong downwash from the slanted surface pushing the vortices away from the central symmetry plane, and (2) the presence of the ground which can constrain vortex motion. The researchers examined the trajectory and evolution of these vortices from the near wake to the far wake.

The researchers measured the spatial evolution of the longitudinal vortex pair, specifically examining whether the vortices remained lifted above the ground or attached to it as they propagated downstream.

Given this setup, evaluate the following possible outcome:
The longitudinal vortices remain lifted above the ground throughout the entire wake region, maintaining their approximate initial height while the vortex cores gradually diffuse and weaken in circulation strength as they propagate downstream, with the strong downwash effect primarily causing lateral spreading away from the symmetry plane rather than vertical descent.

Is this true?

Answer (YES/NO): NO